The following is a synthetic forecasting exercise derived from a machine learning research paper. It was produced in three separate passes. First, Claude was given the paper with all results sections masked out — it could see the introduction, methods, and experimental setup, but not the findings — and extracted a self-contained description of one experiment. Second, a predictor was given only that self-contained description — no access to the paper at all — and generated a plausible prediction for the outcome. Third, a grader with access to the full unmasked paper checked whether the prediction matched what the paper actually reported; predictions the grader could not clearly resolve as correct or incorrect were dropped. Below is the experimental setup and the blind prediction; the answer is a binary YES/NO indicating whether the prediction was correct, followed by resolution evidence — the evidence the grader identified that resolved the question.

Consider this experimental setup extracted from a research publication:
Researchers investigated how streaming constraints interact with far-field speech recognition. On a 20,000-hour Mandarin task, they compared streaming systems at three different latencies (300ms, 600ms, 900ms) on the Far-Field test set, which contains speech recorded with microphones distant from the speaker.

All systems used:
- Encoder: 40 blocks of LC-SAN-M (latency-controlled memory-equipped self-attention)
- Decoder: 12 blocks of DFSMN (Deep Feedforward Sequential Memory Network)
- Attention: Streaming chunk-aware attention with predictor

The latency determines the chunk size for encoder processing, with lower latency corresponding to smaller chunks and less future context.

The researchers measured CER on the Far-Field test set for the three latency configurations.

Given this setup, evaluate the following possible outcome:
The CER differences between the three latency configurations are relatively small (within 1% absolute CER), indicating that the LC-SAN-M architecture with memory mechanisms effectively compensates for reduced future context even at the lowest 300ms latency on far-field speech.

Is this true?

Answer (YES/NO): NO